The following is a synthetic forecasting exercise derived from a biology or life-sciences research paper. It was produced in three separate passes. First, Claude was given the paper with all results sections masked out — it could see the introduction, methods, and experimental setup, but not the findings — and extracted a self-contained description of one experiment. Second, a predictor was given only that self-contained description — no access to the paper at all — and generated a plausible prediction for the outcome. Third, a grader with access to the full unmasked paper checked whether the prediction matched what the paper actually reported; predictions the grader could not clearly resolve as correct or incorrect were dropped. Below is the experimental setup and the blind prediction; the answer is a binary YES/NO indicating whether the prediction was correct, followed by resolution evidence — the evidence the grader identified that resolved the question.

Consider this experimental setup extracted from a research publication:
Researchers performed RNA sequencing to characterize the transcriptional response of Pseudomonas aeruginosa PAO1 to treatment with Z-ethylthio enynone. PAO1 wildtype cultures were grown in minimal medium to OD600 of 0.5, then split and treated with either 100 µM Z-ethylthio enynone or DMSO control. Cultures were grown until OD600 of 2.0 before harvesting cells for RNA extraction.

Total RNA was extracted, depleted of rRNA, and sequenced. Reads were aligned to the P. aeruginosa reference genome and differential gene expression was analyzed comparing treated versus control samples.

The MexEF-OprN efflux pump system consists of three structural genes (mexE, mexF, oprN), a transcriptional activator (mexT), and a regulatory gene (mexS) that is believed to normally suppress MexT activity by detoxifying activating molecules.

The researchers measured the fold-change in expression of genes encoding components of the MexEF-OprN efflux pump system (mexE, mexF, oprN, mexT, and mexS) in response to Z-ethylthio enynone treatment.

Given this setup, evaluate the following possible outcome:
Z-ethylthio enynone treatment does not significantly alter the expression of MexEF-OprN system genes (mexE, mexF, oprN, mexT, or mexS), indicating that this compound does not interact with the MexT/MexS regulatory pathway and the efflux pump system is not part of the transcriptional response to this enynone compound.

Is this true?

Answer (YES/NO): NO